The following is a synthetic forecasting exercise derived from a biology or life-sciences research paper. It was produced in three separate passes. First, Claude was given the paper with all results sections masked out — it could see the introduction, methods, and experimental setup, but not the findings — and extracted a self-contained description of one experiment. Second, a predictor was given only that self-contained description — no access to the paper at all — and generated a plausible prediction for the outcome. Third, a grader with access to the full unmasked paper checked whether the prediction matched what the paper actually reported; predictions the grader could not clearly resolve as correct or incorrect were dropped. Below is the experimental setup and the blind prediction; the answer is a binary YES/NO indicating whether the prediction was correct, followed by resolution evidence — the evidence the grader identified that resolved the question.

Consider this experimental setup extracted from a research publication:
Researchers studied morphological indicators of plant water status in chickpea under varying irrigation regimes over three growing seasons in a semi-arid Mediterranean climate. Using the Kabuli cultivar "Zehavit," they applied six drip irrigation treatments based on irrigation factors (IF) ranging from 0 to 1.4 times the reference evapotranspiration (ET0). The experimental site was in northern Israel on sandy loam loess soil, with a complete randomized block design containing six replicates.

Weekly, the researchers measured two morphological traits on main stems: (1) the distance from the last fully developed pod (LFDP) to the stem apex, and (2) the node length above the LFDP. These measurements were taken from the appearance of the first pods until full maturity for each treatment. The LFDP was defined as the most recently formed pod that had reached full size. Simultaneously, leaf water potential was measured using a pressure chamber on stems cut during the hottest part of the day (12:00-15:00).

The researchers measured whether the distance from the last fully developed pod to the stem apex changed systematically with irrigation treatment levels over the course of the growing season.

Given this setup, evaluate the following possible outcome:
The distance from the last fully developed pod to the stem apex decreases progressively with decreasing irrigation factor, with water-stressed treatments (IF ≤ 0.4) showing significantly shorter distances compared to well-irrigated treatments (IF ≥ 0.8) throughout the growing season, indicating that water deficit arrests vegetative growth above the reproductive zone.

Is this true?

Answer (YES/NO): NO